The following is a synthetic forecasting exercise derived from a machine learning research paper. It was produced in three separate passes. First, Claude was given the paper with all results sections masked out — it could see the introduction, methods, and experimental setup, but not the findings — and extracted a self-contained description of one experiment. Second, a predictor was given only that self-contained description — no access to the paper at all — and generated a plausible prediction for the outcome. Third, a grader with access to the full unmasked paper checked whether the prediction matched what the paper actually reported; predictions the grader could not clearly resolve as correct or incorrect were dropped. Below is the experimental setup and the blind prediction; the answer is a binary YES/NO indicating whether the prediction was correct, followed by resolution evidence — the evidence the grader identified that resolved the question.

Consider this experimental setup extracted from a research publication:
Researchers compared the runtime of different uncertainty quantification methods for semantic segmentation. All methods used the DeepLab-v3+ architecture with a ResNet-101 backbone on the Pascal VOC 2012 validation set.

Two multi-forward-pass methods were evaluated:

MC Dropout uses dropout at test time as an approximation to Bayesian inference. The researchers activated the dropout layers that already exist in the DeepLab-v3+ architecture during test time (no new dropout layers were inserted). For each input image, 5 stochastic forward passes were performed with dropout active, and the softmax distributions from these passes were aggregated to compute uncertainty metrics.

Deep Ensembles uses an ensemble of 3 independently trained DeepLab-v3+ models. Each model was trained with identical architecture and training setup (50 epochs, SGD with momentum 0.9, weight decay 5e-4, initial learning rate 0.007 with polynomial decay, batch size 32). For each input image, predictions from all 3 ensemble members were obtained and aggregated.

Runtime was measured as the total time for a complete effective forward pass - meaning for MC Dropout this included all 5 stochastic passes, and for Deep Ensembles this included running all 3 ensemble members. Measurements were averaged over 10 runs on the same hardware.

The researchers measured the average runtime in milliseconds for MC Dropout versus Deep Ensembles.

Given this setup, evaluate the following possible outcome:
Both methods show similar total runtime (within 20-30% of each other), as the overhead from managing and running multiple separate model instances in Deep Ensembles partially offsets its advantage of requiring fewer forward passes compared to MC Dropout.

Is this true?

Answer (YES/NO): NO